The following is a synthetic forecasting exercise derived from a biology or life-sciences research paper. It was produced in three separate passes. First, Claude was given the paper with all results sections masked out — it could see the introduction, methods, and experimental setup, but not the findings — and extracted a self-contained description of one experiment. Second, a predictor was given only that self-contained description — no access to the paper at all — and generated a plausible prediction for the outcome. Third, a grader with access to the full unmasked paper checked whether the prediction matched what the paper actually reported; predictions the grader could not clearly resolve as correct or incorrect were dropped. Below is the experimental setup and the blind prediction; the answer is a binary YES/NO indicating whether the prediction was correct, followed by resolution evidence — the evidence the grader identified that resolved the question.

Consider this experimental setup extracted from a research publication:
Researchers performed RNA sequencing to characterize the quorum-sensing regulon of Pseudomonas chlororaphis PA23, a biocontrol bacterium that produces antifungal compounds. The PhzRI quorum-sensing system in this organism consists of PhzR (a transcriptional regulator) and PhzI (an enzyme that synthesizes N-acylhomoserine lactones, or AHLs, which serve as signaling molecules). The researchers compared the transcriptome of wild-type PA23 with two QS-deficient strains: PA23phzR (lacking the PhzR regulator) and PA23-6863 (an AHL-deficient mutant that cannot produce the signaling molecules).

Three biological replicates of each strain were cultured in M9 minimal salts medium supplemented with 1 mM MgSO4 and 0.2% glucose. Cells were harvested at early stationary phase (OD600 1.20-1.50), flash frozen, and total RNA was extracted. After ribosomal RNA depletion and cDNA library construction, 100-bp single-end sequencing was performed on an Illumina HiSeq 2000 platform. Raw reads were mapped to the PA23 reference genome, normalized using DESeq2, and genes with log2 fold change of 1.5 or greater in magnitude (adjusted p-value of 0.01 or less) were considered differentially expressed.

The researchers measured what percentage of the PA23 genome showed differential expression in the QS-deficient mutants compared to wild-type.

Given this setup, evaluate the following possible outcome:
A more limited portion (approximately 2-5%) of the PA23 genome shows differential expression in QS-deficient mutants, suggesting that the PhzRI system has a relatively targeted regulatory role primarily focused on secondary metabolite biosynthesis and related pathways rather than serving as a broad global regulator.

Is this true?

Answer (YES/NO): NO